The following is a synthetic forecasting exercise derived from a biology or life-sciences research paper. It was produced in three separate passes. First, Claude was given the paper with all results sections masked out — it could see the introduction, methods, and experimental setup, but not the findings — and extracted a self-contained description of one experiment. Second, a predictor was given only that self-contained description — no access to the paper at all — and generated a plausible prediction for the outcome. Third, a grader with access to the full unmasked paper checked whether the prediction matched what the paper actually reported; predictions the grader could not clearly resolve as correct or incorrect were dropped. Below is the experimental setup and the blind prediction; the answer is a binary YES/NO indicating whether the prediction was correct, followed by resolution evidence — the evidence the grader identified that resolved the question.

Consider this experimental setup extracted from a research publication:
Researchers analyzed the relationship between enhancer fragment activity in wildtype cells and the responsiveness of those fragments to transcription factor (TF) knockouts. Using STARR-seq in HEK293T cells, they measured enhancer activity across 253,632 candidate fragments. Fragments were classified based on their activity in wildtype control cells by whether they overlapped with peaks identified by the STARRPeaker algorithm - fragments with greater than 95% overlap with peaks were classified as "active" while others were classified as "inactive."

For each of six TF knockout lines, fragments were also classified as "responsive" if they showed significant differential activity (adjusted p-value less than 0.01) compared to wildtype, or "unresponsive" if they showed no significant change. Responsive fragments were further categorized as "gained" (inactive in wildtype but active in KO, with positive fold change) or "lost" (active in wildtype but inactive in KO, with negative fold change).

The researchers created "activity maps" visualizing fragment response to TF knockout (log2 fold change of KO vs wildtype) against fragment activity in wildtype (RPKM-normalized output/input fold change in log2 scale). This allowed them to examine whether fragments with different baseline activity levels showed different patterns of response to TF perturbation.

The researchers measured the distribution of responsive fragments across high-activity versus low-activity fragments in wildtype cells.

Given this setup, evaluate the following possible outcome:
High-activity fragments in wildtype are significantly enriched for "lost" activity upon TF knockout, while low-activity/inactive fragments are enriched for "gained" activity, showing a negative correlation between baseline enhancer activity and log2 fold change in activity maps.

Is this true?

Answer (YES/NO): NO